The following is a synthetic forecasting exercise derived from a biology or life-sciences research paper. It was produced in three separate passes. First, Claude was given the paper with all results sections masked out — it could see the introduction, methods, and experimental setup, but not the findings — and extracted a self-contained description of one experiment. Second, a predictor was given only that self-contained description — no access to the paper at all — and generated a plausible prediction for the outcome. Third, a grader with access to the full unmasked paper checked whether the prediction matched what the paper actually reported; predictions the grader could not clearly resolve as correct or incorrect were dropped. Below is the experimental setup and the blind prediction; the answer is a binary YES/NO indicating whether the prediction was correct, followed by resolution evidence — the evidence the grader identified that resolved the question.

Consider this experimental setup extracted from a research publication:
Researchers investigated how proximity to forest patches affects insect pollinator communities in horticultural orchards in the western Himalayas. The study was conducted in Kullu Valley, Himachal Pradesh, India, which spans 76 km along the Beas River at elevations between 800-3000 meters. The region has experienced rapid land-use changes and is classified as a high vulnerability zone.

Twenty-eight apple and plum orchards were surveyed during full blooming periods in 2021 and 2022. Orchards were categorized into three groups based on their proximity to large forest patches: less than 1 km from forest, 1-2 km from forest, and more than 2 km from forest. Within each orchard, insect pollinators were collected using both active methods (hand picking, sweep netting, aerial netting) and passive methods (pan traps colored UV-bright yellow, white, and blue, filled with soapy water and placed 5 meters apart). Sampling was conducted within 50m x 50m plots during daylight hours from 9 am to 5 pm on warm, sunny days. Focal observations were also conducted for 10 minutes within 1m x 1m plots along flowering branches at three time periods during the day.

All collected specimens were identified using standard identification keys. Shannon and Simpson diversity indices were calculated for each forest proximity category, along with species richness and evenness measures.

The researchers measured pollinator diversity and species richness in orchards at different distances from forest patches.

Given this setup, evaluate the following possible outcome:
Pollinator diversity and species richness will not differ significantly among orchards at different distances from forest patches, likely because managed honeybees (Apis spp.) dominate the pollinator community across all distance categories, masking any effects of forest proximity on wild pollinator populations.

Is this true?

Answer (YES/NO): NO